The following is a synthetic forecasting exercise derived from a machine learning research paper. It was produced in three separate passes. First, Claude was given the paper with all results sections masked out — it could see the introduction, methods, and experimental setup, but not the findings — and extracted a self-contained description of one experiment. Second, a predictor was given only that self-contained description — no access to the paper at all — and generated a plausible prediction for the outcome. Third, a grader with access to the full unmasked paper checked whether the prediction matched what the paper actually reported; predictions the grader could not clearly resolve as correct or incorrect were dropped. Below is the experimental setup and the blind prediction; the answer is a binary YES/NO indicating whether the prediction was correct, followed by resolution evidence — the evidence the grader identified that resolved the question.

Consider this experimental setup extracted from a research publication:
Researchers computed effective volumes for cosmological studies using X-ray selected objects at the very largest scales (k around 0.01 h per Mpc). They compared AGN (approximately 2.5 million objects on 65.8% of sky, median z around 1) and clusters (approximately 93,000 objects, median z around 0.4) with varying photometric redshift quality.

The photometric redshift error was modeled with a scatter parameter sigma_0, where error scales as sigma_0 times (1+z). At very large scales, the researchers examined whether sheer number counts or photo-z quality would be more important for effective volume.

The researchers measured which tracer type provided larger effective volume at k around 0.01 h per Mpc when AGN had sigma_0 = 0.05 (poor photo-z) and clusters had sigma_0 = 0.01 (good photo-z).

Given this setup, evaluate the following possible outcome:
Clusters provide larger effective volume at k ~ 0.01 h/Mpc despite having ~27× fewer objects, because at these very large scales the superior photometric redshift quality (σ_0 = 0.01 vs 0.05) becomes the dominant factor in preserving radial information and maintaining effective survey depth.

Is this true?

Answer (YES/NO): NO